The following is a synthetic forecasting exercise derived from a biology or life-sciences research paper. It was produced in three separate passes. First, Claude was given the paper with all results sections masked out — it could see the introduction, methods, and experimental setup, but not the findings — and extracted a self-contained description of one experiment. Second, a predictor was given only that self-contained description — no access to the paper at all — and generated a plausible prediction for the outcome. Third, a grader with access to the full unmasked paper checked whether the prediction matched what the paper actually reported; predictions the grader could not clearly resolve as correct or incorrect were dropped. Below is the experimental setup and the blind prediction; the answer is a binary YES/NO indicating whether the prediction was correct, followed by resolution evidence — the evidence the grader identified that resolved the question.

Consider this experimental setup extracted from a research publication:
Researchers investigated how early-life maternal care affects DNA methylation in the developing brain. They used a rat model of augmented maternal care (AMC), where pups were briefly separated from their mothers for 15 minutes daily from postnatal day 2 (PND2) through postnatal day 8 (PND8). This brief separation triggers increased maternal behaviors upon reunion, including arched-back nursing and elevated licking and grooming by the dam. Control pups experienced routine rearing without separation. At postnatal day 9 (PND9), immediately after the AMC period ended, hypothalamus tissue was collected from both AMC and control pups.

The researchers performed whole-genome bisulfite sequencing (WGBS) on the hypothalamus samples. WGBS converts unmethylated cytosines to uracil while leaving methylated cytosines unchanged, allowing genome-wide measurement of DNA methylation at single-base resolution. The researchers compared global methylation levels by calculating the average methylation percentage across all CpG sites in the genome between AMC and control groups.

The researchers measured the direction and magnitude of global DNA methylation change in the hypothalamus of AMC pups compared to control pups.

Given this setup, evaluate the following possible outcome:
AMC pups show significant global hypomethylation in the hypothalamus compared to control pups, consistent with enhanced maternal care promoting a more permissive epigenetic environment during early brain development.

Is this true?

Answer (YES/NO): YES